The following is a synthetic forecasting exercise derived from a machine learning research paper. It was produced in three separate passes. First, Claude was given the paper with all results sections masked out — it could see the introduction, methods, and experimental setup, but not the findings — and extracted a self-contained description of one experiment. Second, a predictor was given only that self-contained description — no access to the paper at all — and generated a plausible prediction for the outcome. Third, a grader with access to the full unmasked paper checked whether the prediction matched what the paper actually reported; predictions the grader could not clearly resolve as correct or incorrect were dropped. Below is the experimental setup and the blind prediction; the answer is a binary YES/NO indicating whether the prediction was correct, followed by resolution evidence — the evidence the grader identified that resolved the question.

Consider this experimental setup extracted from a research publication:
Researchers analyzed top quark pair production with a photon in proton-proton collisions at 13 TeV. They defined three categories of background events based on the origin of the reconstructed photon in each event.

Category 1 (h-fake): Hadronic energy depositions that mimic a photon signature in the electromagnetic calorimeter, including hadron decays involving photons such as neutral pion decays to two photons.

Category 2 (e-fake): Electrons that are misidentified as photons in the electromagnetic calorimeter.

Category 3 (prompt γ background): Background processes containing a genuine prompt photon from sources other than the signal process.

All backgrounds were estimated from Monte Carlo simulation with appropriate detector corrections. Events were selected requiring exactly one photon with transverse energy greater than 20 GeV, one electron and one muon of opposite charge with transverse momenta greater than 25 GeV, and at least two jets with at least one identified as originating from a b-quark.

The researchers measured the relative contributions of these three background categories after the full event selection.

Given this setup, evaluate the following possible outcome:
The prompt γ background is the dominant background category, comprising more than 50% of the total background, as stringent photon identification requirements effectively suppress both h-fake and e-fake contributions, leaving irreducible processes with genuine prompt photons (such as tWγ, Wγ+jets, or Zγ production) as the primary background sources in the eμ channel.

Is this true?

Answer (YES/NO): NO